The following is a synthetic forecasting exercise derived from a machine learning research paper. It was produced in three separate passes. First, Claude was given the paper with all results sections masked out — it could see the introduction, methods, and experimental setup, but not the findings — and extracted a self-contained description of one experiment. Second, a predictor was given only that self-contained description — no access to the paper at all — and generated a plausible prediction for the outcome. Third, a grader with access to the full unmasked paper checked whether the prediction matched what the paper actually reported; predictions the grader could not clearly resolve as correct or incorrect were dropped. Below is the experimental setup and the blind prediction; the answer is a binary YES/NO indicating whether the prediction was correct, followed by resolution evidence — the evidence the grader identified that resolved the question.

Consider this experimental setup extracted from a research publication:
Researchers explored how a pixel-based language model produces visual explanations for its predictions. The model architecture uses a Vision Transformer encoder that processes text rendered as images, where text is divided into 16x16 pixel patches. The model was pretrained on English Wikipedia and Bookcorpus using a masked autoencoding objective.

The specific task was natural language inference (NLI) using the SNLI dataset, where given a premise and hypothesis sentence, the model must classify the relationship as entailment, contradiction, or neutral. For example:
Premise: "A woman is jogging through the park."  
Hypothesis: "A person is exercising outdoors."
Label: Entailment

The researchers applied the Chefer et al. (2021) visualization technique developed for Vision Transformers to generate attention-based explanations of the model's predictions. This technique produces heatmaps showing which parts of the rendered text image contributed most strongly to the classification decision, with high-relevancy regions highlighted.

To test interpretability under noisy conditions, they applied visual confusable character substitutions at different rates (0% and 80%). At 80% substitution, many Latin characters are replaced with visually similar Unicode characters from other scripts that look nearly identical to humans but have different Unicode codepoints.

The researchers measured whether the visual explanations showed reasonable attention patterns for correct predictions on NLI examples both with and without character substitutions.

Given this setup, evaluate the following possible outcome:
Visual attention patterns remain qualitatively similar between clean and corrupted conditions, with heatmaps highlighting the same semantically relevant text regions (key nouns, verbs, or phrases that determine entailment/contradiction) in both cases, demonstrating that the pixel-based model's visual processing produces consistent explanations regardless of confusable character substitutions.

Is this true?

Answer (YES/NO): YES